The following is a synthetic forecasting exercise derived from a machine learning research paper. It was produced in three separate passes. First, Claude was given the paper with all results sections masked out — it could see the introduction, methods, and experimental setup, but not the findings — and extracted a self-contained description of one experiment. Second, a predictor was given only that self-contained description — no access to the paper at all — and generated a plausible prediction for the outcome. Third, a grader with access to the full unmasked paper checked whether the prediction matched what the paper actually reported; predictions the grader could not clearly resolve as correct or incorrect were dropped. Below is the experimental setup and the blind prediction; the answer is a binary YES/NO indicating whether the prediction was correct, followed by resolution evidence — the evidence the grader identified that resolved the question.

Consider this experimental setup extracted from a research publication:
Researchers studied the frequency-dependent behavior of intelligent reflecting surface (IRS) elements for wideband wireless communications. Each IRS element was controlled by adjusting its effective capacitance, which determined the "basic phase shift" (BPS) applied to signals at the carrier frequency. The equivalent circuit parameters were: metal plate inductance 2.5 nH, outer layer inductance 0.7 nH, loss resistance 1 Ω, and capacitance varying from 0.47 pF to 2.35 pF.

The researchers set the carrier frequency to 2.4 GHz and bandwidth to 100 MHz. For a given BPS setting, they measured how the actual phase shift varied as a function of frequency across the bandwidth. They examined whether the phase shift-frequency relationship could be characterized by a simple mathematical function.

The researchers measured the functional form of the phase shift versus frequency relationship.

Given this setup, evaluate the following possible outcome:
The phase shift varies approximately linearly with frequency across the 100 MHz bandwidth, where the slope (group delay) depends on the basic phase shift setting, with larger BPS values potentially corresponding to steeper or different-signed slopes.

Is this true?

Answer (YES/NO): YES